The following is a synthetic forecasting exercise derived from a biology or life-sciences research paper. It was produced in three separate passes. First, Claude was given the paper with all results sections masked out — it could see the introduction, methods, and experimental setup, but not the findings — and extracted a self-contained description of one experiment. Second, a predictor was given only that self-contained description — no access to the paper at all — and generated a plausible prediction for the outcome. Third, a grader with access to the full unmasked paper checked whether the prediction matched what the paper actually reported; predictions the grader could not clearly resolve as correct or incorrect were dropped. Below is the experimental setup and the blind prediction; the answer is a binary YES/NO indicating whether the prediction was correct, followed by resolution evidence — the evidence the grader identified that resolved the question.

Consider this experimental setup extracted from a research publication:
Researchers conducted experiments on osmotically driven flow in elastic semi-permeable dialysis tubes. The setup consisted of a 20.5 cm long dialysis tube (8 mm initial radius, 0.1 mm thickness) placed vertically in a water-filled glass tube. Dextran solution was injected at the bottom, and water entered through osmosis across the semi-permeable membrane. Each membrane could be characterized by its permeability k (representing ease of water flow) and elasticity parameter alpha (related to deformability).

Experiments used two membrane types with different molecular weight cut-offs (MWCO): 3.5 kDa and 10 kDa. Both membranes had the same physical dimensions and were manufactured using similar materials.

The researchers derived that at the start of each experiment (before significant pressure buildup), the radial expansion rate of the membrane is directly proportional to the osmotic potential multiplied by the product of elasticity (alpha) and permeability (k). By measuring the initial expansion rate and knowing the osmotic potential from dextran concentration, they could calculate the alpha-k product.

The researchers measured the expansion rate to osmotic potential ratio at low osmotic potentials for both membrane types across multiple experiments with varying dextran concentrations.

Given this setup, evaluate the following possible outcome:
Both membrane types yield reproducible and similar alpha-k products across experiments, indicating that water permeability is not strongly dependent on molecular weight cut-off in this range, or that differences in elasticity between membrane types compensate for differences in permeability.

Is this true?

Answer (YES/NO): YES